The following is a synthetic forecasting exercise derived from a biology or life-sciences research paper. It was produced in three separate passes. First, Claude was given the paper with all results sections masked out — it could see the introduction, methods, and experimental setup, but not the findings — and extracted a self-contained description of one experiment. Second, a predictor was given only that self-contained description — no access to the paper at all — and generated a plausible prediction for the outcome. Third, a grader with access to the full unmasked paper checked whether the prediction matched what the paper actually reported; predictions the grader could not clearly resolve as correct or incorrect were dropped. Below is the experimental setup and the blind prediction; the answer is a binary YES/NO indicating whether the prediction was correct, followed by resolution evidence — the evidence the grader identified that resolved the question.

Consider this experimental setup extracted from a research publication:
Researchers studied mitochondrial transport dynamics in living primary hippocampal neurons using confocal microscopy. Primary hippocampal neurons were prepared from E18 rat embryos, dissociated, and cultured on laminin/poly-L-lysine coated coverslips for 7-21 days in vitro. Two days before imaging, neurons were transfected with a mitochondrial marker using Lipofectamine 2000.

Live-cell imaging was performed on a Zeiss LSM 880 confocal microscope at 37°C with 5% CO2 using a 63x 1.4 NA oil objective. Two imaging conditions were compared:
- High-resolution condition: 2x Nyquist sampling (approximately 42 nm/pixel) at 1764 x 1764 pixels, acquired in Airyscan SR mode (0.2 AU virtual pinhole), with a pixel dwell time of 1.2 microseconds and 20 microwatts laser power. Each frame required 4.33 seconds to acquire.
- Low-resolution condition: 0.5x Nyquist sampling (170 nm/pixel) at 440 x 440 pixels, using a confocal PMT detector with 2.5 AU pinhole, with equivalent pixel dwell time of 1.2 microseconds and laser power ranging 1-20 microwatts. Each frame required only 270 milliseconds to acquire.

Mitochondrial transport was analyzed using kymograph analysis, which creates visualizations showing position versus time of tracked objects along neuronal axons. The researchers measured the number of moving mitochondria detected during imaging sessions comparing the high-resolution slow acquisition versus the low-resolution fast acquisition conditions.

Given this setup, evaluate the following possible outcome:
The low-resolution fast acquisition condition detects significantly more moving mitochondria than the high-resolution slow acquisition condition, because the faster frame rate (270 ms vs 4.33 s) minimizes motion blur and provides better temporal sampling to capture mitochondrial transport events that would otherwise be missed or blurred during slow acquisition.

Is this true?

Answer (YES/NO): NO